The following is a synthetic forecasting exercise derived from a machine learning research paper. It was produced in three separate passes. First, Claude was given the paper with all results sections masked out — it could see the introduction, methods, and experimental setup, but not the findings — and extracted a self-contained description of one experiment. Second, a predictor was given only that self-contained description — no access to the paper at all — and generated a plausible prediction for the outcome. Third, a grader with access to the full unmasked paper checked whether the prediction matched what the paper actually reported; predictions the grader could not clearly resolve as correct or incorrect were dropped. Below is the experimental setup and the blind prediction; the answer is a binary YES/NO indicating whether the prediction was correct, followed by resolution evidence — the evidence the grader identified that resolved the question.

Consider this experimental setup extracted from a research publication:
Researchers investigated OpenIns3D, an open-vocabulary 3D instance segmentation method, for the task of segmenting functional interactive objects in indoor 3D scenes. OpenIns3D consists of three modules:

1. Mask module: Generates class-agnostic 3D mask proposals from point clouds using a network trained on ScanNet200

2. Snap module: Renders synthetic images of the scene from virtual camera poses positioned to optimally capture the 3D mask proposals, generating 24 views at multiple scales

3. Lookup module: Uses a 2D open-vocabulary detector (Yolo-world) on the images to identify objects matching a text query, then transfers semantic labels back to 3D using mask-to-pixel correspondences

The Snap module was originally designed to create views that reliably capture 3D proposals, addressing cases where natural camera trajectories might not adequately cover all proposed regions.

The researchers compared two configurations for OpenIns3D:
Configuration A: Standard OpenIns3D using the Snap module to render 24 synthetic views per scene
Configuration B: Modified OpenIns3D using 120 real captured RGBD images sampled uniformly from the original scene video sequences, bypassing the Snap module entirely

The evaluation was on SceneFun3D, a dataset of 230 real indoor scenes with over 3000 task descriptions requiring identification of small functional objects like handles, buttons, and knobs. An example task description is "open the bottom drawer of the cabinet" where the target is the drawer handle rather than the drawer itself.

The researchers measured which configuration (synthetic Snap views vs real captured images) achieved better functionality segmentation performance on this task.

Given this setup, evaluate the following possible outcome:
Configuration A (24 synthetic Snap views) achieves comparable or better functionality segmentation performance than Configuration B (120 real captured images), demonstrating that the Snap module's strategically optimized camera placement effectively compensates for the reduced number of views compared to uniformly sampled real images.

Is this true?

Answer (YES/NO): NO